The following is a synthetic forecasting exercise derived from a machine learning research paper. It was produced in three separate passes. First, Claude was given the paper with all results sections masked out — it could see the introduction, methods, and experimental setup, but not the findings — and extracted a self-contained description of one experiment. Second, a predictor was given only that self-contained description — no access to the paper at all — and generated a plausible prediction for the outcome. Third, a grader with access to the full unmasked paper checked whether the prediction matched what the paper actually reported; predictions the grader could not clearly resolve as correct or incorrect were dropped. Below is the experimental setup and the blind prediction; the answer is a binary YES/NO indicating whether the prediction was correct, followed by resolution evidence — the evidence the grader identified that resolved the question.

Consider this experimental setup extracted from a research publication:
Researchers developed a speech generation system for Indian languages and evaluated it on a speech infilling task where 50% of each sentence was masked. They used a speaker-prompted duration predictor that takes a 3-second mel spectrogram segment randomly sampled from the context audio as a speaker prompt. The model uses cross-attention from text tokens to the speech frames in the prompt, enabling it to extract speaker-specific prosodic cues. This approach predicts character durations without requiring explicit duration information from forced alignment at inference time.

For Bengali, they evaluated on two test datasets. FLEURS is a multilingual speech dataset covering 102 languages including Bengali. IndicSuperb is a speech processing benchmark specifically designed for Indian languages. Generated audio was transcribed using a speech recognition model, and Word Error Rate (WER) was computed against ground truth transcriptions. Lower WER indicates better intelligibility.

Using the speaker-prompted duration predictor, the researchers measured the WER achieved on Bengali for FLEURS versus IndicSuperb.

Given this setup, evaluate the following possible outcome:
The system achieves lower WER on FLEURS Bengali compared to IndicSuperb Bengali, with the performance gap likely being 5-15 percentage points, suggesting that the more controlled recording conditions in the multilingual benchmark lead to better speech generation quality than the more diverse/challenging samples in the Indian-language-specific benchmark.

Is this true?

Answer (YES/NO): NO